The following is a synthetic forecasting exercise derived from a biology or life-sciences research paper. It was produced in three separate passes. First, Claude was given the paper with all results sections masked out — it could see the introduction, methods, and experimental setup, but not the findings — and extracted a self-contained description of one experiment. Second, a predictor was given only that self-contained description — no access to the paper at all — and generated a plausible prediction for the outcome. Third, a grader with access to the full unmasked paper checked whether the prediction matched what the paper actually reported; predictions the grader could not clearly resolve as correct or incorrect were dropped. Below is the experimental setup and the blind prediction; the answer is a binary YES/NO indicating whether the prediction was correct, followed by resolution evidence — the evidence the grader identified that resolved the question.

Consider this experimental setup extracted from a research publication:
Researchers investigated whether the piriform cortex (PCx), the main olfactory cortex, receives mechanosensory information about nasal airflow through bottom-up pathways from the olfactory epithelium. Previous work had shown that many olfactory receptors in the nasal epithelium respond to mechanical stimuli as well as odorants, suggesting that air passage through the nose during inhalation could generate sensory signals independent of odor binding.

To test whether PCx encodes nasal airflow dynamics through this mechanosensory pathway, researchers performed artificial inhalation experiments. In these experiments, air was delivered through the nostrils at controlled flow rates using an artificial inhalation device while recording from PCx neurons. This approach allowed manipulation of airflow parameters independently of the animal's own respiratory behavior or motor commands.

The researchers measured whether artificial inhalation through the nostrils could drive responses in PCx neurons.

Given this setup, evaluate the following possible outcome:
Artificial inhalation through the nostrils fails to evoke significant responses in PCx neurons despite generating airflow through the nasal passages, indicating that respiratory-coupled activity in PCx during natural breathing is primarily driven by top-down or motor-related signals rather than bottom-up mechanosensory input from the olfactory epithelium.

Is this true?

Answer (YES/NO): NO